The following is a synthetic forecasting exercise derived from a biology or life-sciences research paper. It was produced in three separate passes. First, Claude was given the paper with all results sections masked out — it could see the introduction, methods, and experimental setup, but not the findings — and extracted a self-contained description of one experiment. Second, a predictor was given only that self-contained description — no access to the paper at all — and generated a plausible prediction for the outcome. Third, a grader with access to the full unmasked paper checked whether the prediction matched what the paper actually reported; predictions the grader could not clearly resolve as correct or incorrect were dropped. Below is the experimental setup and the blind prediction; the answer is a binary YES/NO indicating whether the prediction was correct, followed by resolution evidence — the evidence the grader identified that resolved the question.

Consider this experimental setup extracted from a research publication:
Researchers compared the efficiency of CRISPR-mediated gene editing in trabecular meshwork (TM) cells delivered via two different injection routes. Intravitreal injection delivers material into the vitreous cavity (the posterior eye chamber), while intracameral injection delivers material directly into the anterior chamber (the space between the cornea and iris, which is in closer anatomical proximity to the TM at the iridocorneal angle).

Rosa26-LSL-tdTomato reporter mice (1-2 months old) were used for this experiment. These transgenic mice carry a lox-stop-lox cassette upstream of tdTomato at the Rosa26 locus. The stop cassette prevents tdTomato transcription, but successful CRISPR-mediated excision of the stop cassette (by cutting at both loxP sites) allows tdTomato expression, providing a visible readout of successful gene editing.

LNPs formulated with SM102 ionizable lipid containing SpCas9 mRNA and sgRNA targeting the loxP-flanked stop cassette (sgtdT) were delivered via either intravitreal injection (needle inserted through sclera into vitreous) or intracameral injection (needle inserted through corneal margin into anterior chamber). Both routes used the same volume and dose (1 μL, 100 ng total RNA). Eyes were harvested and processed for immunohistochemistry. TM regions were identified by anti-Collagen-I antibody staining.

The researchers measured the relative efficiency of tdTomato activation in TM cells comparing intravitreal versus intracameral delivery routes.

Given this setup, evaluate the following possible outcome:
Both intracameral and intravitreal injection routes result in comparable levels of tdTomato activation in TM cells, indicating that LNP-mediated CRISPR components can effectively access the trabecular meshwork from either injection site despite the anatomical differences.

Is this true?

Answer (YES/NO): YES